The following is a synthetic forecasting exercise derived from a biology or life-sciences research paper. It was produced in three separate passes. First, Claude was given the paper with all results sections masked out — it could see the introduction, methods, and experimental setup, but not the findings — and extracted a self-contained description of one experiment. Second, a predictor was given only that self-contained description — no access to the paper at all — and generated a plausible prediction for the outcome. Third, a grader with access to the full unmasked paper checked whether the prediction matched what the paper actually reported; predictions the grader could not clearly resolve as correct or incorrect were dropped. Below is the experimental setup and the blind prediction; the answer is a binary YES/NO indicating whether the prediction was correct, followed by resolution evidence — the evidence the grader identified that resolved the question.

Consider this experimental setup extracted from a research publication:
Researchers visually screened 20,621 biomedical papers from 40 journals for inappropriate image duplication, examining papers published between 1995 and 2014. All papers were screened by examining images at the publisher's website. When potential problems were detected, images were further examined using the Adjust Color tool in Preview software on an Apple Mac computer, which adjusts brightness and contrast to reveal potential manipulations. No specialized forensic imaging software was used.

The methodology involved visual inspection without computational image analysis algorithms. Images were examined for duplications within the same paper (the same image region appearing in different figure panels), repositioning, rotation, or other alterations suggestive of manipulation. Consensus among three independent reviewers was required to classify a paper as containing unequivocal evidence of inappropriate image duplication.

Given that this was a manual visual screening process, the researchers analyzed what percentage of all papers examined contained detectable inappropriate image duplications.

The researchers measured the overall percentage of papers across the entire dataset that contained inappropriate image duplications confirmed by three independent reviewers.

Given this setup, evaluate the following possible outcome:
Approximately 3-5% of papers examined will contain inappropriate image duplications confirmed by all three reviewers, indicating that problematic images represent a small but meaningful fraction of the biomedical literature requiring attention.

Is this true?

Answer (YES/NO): YES